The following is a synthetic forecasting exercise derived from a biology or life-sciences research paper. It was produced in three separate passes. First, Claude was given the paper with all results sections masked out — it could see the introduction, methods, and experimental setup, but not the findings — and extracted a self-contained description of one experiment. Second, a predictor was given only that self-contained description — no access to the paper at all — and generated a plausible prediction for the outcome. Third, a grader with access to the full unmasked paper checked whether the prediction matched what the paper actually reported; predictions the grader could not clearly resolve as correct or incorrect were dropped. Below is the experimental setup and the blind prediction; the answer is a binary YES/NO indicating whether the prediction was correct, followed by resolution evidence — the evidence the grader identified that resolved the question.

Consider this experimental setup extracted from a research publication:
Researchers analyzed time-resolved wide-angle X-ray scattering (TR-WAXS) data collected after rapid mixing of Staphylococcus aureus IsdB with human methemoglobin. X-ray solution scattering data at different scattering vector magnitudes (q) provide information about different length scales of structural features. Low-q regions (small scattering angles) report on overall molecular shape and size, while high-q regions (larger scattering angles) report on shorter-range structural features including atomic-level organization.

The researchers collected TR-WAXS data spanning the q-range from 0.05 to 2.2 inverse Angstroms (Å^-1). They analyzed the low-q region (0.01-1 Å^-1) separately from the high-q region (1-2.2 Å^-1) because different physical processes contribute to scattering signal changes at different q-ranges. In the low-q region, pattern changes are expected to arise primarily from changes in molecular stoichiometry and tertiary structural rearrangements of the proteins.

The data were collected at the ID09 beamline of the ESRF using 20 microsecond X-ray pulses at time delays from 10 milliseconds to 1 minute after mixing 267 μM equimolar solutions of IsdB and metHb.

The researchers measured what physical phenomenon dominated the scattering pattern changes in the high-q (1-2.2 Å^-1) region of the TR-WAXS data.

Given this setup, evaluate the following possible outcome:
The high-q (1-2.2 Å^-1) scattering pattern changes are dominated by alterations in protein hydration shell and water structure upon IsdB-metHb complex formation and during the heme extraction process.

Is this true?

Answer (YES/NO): NO